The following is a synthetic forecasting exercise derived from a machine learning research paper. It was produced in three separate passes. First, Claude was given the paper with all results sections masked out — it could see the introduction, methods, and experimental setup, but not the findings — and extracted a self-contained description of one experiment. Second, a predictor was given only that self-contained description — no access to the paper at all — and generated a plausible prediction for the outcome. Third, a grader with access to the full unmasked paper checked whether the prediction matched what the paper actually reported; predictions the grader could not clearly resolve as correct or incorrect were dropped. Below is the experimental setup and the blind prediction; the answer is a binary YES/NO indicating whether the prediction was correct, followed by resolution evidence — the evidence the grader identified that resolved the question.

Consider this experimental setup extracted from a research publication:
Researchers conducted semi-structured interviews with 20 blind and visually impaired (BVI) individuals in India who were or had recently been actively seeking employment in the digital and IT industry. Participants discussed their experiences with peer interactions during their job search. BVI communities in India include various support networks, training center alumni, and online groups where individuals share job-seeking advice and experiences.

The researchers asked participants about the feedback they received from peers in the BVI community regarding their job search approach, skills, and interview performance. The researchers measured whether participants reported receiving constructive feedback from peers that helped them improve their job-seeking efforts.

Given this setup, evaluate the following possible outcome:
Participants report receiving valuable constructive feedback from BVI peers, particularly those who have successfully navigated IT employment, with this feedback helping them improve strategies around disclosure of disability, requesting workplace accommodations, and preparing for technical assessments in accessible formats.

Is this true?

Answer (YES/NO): NO